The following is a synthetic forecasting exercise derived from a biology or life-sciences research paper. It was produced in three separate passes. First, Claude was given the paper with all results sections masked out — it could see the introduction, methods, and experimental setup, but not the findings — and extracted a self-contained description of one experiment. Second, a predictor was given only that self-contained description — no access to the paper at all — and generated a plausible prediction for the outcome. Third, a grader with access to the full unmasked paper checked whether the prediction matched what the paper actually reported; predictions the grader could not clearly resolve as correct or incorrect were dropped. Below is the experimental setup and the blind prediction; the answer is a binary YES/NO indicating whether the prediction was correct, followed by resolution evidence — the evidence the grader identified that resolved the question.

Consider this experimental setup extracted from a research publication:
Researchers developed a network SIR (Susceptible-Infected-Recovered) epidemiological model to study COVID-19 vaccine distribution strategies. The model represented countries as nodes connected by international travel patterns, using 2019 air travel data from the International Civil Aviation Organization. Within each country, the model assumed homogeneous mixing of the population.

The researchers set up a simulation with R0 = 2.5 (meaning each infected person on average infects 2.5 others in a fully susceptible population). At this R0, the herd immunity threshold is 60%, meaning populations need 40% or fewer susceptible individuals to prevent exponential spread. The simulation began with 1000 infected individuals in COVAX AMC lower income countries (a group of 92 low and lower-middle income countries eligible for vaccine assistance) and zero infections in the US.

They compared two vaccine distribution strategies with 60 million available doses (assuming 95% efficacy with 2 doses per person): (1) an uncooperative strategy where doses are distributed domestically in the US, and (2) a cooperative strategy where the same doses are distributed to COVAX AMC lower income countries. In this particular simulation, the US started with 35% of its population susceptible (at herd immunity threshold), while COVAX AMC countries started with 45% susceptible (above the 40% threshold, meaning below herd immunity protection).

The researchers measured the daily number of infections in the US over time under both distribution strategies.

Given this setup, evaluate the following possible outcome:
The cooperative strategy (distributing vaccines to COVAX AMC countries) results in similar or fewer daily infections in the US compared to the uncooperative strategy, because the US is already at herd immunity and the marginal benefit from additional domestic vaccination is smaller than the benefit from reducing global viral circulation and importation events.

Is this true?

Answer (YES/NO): YES